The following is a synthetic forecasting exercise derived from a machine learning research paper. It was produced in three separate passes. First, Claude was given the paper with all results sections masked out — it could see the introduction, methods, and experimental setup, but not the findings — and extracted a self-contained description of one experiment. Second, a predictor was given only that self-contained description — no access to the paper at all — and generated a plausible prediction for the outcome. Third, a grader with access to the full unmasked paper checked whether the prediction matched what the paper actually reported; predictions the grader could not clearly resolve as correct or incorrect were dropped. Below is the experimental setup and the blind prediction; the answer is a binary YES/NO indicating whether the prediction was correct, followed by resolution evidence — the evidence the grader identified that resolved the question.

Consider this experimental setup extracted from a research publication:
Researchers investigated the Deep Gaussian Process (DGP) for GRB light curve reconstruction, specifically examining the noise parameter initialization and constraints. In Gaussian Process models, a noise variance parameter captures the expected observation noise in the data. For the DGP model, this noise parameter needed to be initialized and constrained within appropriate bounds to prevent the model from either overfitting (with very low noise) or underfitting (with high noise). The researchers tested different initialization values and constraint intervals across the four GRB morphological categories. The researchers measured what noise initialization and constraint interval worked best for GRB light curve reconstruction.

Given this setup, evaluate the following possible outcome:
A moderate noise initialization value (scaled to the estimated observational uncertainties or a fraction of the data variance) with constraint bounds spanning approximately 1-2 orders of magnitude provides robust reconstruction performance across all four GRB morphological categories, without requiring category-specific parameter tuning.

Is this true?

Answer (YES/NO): NO